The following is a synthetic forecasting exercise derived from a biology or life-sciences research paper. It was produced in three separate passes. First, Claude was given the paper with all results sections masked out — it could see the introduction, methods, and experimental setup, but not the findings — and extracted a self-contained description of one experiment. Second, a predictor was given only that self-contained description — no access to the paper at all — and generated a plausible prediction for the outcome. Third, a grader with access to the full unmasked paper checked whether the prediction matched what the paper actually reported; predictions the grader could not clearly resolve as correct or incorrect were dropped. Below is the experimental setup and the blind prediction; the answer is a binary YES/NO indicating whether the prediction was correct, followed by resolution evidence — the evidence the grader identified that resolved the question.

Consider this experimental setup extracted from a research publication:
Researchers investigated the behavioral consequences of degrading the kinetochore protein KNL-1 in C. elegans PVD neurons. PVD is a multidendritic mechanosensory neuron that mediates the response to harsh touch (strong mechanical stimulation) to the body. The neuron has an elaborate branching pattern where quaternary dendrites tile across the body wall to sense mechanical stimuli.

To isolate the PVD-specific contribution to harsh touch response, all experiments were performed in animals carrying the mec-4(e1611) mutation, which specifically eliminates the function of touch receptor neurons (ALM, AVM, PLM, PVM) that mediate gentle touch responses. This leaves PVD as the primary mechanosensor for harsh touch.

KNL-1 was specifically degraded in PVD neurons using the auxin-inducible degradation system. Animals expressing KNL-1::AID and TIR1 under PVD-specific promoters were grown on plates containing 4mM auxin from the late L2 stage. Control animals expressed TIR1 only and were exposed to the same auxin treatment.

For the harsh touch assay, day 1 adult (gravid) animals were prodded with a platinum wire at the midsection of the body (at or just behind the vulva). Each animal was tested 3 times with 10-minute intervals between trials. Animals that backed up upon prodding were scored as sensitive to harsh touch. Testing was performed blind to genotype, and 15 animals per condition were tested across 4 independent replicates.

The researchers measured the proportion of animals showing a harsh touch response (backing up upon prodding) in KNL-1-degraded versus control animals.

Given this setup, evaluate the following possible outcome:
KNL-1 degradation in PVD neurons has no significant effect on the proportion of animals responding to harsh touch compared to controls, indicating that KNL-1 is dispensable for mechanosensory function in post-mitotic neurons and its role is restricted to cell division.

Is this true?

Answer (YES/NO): NO